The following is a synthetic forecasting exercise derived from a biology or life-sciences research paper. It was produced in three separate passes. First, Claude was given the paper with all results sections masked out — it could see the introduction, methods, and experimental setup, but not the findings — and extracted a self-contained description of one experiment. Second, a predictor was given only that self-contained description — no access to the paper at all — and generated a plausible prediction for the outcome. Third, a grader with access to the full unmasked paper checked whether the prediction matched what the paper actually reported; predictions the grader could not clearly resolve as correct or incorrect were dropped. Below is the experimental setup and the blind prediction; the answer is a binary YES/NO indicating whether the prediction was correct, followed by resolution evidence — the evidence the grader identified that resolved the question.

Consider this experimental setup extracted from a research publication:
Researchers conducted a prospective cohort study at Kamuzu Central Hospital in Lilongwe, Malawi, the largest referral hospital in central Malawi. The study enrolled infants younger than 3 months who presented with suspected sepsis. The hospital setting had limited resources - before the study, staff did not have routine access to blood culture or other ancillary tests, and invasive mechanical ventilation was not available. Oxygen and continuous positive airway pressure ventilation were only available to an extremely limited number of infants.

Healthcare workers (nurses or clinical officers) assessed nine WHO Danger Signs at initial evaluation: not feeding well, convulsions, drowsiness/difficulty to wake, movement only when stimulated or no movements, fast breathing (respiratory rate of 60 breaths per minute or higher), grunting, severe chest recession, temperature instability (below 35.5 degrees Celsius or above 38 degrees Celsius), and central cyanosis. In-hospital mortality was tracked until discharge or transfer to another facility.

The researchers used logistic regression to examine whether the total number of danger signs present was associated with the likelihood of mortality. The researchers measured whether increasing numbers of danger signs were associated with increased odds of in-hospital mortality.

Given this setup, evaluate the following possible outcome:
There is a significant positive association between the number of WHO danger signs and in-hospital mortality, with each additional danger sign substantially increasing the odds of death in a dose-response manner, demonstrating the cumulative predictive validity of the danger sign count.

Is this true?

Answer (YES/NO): YES